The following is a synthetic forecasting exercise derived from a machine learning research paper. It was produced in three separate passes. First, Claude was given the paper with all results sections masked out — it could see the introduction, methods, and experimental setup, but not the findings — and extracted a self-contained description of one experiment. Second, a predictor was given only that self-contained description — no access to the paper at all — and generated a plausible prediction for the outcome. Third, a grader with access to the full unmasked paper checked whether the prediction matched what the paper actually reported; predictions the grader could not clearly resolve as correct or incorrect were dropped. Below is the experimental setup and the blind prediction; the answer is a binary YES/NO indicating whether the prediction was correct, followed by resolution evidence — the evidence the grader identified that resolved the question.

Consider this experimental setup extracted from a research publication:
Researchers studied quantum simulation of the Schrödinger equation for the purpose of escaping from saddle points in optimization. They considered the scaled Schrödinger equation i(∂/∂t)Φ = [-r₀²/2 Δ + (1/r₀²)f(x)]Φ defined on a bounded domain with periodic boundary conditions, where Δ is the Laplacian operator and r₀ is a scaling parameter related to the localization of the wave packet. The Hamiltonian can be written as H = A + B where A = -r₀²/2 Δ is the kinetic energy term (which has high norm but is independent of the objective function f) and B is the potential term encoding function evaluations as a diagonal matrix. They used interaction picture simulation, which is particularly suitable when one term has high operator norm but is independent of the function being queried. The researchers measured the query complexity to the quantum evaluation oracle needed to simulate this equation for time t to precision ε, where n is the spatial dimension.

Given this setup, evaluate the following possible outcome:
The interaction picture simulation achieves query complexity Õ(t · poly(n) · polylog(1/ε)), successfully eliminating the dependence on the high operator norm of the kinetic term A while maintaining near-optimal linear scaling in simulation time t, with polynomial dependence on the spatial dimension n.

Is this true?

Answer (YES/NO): NO